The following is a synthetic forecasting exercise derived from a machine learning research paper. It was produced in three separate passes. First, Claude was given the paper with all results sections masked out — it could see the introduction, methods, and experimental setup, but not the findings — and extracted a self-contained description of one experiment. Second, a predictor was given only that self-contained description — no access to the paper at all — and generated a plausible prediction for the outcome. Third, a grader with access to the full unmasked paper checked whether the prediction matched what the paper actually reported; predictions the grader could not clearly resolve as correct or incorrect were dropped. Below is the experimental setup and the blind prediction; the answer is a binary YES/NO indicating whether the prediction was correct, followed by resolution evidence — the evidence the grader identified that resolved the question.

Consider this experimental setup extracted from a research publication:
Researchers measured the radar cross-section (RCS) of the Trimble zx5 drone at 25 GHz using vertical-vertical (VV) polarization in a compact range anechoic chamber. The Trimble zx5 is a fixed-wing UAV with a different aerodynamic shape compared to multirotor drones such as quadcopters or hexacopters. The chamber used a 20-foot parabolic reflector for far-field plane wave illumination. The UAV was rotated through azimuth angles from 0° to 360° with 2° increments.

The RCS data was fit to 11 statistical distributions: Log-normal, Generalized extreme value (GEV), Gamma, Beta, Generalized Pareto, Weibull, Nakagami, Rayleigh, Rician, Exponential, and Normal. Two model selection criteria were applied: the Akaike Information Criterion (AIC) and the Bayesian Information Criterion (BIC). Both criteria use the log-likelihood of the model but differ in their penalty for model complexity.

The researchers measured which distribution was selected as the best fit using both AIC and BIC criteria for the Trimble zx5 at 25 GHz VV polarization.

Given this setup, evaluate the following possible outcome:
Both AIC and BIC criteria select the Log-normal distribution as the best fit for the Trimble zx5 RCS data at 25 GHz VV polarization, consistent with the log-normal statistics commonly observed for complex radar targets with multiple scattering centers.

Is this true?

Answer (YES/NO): NO